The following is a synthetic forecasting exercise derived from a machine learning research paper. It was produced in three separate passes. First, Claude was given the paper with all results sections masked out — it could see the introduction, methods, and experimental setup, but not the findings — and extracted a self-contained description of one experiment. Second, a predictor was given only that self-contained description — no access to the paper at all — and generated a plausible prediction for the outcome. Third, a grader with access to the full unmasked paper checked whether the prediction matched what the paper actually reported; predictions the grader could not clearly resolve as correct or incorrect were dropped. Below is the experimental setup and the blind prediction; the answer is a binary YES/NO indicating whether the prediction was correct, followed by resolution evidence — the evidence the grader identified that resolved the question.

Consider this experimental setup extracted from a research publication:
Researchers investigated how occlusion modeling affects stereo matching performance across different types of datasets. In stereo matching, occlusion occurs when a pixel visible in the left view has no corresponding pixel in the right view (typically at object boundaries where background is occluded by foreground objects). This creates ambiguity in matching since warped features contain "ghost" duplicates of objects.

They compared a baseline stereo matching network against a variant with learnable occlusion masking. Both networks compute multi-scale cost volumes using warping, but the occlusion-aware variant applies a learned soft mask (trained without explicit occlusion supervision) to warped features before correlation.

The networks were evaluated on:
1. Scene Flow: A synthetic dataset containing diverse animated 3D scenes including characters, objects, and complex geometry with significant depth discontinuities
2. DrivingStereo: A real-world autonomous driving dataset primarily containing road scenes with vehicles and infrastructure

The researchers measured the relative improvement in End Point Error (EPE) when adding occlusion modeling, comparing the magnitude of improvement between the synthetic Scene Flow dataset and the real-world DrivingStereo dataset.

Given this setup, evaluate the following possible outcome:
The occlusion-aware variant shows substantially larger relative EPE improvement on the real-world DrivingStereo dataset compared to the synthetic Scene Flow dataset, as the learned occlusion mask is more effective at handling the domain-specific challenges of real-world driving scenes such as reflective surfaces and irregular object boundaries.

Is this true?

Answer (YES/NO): NO